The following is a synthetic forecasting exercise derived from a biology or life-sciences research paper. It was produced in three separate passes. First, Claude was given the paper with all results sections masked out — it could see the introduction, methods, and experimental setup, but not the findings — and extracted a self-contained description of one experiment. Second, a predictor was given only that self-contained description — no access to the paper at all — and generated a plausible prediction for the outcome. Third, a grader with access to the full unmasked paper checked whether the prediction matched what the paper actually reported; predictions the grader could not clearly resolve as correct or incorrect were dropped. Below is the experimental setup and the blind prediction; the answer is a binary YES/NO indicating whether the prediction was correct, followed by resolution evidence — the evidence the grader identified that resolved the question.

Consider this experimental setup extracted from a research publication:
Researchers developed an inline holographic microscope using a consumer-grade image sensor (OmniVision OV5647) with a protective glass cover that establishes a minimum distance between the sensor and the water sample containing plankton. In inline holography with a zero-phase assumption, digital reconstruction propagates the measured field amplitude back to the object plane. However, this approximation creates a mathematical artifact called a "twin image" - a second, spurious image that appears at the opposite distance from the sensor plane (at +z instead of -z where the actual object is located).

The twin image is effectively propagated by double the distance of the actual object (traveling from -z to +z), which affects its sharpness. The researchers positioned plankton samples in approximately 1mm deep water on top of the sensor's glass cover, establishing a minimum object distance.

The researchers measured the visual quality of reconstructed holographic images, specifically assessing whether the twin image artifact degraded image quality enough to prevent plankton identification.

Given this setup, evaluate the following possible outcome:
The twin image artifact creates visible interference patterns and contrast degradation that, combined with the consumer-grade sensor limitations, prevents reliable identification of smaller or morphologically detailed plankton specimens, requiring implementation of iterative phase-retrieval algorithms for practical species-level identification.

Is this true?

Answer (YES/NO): NO